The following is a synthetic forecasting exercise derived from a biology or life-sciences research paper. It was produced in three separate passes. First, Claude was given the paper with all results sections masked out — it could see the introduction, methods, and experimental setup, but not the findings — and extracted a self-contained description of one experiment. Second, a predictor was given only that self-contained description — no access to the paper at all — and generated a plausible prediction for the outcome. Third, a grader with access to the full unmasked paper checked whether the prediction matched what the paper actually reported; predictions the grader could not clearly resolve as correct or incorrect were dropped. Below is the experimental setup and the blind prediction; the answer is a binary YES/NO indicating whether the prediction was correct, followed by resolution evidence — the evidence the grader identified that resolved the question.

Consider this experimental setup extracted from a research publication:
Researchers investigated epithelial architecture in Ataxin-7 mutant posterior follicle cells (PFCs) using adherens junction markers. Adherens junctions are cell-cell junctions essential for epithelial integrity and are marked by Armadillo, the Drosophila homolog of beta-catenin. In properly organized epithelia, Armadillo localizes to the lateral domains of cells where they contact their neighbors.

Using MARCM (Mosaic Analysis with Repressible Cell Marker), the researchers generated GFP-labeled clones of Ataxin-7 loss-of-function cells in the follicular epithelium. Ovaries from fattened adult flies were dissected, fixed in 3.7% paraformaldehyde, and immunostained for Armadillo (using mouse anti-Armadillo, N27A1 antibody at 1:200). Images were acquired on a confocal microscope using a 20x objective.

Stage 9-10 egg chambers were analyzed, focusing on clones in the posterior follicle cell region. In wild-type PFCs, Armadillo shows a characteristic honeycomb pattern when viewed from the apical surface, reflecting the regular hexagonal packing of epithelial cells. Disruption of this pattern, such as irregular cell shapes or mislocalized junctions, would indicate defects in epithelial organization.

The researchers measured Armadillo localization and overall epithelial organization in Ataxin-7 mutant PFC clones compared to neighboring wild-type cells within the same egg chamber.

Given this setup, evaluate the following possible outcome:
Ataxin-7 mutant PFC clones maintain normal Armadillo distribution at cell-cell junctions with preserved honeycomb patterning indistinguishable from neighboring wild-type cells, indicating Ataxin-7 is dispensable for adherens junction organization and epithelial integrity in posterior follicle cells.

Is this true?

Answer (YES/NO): NO